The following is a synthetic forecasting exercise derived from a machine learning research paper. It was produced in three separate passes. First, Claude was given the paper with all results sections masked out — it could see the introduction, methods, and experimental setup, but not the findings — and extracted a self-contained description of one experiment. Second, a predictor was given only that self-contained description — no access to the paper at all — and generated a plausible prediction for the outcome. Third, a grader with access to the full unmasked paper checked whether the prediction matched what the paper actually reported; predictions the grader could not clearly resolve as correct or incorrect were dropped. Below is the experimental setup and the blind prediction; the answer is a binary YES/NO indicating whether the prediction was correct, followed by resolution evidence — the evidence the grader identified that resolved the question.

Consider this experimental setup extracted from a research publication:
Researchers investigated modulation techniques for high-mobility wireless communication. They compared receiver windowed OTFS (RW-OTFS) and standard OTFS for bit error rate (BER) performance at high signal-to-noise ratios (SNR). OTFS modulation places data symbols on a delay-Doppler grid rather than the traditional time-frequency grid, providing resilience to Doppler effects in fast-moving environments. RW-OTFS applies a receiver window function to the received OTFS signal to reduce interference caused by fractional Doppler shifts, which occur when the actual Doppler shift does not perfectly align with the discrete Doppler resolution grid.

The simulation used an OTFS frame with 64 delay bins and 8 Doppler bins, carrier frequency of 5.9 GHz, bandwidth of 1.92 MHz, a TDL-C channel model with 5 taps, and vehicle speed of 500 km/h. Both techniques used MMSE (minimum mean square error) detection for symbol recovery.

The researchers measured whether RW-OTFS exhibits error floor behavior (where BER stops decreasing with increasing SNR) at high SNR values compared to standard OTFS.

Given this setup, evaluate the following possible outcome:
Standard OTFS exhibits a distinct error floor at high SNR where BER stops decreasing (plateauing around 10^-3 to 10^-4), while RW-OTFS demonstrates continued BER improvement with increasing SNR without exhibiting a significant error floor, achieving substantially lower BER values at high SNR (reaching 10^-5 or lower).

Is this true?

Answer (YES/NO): NO